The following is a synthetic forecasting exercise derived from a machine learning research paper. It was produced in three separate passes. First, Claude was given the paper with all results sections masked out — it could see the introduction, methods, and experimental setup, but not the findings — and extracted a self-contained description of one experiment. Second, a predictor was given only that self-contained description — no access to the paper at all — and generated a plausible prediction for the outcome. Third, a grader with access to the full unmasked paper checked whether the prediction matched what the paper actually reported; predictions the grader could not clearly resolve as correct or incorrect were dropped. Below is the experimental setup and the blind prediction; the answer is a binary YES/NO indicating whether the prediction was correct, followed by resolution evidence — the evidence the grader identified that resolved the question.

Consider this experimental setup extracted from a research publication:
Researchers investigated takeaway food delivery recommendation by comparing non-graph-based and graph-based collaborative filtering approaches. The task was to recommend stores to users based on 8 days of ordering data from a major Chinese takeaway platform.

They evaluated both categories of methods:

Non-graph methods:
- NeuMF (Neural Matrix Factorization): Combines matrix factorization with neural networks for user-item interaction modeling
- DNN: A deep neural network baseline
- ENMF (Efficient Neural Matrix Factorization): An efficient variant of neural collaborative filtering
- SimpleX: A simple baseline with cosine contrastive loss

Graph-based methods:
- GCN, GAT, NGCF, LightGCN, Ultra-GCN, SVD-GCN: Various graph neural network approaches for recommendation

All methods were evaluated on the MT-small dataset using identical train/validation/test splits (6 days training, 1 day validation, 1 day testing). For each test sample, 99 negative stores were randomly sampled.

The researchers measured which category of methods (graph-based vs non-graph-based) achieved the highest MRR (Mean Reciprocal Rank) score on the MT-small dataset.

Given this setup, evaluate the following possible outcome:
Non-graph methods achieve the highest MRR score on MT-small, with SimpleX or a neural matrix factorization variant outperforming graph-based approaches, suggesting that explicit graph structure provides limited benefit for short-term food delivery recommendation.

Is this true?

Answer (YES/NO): YES